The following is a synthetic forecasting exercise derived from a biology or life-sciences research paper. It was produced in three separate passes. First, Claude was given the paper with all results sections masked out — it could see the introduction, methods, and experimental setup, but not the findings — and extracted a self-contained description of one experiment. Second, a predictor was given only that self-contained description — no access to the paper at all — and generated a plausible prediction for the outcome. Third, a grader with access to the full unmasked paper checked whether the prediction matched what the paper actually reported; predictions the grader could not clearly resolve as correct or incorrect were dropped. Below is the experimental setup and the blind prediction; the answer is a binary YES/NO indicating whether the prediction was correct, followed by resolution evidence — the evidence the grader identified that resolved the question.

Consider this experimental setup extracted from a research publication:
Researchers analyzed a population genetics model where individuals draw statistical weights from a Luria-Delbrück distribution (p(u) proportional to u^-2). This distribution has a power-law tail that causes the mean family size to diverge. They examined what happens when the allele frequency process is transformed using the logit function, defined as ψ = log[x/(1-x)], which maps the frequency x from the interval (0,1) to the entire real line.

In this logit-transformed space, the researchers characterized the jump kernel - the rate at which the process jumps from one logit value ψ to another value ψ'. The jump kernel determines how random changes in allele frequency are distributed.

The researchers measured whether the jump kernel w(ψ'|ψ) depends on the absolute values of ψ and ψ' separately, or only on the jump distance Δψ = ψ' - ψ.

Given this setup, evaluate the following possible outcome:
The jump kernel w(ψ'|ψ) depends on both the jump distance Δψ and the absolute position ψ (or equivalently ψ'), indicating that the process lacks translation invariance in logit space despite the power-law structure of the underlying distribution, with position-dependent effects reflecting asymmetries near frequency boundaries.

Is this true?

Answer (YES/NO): NO